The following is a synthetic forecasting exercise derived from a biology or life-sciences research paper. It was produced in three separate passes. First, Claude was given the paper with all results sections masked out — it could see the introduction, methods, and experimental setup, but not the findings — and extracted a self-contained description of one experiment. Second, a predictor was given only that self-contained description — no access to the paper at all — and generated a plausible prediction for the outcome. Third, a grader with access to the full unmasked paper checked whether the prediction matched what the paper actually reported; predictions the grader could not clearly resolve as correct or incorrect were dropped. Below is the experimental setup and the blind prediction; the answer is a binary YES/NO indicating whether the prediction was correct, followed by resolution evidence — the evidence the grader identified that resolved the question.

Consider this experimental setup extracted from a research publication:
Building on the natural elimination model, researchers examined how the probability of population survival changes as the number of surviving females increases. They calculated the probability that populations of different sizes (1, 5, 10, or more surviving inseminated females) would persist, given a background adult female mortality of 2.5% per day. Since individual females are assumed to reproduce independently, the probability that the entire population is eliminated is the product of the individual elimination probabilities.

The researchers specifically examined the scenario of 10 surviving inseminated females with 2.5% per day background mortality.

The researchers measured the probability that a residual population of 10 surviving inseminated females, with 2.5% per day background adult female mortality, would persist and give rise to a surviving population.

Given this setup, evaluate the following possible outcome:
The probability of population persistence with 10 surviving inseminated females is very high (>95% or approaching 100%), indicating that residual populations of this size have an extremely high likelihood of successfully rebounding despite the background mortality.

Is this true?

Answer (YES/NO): YES